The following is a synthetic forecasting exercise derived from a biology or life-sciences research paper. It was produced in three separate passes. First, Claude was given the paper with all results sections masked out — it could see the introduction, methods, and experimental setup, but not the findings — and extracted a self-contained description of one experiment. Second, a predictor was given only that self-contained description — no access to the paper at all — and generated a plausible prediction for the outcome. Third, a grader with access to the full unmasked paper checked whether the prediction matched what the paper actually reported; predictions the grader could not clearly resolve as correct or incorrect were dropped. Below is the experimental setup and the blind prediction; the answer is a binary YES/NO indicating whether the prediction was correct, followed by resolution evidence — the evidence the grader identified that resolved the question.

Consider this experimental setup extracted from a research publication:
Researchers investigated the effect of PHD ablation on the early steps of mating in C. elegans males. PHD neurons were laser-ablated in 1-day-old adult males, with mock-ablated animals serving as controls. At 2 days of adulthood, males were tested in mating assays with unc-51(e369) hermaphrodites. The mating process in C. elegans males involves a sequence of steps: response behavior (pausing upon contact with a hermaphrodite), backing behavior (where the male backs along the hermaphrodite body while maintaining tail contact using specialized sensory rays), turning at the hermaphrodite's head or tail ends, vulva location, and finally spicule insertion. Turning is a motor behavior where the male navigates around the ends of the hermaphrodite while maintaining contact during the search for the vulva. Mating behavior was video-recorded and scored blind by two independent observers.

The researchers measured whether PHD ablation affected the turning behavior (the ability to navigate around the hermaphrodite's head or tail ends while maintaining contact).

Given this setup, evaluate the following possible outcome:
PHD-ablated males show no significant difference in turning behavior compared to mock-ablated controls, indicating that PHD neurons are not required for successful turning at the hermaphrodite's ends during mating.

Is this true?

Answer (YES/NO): YES